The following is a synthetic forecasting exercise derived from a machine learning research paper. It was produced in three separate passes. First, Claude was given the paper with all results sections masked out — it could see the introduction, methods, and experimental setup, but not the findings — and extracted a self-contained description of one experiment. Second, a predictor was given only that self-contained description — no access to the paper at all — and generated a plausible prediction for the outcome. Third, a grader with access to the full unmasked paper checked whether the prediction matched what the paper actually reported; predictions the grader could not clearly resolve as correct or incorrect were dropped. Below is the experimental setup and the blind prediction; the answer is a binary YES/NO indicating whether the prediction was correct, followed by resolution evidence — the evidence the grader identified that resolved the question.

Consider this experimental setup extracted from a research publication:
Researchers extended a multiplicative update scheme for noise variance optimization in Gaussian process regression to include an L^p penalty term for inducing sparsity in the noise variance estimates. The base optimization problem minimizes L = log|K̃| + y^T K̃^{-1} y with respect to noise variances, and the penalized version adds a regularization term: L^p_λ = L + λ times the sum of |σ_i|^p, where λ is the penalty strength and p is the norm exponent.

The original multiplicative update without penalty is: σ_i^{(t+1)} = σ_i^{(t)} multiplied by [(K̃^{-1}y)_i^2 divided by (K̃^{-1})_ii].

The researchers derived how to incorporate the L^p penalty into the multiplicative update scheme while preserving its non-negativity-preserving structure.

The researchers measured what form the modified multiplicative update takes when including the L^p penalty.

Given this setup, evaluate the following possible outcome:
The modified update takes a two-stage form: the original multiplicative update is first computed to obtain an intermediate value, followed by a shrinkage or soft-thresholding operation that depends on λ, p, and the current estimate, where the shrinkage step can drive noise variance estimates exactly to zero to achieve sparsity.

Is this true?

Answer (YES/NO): NO